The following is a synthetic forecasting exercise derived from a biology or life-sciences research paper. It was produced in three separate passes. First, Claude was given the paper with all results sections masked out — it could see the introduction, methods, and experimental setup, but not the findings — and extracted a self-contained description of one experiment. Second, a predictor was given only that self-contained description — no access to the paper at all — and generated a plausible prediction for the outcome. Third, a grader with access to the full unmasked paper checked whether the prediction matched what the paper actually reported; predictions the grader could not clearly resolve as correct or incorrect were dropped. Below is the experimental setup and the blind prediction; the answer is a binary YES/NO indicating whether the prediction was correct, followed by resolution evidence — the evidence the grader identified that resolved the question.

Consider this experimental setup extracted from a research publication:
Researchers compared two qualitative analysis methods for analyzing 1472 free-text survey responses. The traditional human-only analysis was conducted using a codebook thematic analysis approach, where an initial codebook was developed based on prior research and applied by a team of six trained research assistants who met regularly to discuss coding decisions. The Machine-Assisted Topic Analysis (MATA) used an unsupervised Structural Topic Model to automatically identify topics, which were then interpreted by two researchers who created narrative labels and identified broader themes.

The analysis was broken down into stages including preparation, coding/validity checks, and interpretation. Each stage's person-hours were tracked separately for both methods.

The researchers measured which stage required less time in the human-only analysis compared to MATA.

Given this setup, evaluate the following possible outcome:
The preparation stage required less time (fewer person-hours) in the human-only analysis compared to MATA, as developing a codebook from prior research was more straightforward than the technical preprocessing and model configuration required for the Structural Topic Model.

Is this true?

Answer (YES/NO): NO